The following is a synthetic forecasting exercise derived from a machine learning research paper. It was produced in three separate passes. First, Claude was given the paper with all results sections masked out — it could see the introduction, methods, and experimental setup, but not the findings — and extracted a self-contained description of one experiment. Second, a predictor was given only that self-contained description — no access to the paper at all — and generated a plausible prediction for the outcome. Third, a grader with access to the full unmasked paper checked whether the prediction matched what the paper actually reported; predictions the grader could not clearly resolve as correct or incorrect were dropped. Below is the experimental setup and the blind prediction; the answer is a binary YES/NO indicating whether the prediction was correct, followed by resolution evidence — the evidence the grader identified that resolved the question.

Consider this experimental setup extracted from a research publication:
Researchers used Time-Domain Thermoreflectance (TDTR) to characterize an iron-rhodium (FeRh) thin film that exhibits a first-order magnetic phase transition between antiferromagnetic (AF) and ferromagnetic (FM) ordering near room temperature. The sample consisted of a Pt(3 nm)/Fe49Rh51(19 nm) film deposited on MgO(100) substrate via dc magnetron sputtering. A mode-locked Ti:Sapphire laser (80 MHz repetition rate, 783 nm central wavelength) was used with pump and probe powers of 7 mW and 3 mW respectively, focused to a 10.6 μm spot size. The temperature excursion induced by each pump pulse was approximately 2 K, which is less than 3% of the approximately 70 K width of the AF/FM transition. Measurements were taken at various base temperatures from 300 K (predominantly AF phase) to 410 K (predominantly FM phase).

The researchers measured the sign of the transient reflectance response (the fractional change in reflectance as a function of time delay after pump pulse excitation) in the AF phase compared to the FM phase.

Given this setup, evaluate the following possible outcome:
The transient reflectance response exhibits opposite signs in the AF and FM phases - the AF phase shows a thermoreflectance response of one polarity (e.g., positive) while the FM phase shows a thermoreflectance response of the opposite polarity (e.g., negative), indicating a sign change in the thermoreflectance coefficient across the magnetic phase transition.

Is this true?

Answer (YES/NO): YES